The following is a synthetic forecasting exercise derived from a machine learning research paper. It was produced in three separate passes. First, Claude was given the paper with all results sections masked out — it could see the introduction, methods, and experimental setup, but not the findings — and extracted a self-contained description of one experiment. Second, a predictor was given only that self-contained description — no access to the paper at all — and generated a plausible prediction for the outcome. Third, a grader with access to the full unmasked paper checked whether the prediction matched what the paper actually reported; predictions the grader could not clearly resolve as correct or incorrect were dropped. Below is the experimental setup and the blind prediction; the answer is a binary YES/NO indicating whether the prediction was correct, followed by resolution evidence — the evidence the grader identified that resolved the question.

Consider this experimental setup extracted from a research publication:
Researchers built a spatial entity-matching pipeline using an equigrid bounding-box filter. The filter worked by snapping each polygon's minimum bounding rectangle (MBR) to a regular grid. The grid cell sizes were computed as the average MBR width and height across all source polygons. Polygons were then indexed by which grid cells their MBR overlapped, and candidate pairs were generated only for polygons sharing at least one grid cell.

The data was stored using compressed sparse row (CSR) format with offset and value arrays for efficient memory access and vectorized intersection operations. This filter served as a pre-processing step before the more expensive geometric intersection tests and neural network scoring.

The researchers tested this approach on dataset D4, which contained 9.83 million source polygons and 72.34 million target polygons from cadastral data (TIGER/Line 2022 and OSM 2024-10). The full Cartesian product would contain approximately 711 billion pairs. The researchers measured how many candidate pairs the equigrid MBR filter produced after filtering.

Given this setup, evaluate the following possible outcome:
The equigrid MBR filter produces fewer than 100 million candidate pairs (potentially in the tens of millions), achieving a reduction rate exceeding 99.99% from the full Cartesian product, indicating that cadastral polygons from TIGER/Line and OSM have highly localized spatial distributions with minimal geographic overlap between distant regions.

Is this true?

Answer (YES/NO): YES